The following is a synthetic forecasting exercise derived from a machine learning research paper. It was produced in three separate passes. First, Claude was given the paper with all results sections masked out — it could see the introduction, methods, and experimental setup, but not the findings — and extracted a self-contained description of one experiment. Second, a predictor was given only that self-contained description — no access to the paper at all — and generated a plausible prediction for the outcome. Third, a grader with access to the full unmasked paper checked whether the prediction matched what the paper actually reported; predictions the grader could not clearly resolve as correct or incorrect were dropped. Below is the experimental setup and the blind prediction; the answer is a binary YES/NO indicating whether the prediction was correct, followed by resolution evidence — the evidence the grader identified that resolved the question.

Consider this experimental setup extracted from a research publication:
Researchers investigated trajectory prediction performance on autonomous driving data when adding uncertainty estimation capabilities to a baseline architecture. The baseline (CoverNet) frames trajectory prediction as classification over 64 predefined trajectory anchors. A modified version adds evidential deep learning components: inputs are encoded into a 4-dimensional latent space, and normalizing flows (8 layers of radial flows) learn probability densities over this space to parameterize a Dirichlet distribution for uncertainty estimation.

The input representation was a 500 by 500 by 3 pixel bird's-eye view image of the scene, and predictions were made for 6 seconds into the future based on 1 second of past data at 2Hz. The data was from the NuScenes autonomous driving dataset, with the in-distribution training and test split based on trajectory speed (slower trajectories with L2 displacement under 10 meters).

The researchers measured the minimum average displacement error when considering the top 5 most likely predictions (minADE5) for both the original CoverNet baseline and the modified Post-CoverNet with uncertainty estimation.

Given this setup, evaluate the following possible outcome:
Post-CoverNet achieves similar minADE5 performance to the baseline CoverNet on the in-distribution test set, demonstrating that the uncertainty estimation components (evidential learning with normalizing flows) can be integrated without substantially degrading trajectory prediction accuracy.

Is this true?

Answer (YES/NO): YES